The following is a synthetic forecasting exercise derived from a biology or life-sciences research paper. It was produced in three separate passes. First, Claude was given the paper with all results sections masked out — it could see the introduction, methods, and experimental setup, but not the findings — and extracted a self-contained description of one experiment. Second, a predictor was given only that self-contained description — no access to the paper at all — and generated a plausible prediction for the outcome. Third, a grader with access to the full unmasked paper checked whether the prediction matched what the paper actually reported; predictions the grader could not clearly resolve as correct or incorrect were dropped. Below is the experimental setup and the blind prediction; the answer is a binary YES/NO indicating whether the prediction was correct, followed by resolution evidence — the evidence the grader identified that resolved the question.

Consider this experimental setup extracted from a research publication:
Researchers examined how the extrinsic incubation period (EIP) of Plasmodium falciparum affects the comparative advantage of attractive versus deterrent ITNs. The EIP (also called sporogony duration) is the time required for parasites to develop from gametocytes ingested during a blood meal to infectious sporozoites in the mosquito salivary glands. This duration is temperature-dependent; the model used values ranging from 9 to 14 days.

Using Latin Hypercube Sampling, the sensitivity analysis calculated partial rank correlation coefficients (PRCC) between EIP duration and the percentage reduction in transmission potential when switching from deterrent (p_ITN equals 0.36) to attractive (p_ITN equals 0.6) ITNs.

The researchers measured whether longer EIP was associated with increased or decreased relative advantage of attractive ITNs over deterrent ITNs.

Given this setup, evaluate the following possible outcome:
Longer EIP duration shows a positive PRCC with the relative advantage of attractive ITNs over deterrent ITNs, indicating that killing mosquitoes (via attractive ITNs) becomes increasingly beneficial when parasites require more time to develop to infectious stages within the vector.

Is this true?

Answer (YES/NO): NO